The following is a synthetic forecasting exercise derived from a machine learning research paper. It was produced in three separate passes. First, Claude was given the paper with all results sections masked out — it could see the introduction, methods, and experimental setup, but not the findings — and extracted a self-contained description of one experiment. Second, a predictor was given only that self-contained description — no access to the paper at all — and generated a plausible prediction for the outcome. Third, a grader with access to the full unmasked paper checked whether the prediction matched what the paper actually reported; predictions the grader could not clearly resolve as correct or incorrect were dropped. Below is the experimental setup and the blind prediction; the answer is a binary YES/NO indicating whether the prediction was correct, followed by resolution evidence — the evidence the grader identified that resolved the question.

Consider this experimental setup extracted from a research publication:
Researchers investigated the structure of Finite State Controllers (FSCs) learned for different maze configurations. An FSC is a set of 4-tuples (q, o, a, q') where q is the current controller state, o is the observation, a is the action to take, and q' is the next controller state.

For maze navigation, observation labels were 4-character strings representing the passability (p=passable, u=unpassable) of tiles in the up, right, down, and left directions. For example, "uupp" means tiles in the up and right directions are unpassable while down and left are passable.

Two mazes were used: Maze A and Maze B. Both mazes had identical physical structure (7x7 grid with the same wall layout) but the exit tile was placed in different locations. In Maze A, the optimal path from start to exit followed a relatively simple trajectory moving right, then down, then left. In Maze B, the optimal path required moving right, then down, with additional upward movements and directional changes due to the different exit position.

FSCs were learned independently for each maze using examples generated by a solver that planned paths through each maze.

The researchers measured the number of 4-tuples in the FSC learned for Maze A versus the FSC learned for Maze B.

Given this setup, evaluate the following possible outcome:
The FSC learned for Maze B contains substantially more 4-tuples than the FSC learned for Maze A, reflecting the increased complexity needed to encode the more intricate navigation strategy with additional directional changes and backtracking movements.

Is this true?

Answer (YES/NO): YES